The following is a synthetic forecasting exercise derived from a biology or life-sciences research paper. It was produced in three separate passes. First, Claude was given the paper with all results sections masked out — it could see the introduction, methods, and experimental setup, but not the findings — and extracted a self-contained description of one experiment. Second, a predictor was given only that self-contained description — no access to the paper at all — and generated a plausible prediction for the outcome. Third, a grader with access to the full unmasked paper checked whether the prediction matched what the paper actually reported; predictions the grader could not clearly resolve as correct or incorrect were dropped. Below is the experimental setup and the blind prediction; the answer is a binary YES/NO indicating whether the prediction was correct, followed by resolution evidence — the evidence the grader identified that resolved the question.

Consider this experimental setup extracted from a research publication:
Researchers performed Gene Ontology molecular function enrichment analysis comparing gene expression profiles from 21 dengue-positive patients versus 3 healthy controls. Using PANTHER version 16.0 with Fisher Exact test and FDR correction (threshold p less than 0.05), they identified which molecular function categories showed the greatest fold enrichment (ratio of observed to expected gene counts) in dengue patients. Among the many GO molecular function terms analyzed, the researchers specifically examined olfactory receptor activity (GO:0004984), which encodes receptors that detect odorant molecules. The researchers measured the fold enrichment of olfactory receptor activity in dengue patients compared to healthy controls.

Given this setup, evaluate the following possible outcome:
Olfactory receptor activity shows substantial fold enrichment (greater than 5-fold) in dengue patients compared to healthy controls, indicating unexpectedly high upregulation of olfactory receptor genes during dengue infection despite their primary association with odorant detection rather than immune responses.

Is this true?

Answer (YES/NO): YES